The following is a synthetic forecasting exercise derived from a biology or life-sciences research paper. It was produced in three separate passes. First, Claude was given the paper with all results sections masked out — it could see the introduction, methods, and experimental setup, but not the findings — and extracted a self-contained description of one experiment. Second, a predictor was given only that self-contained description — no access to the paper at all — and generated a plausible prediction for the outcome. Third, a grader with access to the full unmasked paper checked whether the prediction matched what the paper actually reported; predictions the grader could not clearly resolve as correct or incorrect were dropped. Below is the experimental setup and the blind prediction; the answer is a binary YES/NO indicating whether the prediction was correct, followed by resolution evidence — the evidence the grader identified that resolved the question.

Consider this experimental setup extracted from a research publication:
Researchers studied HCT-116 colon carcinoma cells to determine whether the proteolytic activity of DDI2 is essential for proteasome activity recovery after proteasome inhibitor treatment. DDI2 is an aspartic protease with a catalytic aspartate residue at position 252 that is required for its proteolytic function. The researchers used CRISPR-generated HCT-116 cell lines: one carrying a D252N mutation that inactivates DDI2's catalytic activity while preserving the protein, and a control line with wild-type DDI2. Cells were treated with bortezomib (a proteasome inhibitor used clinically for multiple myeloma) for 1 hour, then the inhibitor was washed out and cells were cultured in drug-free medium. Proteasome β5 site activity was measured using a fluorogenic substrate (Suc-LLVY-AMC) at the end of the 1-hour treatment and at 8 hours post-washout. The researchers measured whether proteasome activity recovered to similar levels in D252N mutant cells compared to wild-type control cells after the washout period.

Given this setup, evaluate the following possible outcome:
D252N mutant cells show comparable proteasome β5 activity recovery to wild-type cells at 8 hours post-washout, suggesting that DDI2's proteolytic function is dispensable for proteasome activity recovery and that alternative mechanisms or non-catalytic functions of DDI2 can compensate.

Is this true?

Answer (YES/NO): YES